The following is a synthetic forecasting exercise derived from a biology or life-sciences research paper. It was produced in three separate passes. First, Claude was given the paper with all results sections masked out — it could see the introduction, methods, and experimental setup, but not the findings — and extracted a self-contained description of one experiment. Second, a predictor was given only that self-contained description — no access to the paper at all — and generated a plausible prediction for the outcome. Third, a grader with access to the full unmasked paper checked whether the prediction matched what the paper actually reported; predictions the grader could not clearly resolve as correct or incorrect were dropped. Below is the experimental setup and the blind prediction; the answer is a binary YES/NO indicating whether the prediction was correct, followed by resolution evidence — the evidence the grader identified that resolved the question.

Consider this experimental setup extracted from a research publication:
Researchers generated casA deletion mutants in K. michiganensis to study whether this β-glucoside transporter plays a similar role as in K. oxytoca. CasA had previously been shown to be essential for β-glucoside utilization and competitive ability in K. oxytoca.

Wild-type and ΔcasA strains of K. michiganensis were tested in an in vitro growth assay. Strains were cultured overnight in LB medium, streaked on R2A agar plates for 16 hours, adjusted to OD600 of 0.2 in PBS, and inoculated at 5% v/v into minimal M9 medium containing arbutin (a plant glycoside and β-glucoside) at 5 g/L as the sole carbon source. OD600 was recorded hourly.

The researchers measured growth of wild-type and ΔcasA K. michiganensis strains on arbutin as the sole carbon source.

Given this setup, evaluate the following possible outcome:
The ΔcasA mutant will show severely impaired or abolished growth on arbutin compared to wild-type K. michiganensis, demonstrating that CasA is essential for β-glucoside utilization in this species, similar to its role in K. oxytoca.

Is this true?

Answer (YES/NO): YES